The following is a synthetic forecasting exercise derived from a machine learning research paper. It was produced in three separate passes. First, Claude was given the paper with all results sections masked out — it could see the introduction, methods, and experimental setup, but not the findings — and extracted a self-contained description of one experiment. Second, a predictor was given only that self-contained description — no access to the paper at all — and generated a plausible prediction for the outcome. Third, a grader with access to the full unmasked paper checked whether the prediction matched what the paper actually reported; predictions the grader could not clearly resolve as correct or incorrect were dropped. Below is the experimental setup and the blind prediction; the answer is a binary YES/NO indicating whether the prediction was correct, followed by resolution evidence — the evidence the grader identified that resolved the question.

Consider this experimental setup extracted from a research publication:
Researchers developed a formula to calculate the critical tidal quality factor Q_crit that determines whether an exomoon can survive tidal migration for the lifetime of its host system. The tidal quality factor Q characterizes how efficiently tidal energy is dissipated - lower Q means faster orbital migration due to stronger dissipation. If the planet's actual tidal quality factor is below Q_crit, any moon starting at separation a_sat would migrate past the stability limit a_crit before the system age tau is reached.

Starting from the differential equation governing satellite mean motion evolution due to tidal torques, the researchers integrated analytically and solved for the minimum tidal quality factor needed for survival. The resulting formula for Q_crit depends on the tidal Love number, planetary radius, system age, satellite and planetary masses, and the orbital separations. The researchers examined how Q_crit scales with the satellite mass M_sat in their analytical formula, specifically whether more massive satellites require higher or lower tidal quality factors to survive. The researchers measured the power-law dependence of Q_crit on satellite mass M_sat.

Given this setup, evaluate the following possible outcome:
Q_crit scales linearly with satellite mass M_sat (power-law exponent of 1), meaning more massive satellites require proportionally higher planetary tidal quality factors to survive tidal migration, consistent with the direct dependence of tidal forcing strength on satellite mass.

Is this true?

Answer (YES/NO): YES